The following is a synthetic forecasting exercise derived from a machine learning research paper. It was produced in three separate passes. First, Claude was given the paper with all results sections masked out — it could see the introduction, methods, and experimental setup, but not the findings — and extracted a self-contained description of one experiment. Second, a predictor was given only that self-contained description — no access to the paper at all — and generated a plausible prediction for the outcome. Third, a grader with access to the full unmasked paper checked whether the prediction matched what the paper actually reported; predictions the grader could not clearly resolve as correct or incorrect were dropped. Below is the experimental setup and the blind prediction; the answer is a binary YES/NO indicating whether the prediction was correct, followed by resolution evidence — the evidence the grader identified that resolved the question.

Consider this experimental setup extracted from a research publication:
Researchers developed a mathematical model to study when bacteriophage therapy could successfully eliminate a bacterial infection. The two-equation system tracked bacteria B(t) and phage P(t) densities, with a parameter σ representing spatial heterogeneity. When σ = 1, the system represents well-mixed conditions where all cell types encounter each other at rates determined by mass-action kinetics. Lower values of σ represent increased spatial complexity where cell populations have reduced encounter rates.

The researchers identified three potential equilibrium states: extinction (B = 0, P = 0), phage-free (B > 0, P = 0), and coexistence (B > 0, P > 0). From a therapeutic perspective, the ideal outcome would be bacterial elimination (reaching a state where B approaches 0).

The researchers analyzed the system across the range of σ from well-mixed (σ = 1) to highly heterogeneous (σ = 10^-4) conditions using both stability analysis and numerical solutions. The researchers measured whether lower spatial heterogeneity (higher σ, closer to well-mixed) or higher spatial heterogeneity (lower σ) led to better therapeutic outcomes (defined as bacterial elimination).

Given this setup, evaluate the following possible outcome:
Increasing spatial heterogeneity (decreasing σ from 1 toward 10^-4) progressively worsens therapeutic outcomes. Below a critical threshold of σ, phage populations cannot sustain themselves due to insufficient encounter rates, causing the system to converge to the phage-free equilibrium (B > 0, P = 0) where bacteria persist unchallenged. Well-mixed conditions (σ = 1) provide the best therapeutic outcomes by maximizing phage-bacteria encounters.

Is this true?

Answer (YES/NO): YES